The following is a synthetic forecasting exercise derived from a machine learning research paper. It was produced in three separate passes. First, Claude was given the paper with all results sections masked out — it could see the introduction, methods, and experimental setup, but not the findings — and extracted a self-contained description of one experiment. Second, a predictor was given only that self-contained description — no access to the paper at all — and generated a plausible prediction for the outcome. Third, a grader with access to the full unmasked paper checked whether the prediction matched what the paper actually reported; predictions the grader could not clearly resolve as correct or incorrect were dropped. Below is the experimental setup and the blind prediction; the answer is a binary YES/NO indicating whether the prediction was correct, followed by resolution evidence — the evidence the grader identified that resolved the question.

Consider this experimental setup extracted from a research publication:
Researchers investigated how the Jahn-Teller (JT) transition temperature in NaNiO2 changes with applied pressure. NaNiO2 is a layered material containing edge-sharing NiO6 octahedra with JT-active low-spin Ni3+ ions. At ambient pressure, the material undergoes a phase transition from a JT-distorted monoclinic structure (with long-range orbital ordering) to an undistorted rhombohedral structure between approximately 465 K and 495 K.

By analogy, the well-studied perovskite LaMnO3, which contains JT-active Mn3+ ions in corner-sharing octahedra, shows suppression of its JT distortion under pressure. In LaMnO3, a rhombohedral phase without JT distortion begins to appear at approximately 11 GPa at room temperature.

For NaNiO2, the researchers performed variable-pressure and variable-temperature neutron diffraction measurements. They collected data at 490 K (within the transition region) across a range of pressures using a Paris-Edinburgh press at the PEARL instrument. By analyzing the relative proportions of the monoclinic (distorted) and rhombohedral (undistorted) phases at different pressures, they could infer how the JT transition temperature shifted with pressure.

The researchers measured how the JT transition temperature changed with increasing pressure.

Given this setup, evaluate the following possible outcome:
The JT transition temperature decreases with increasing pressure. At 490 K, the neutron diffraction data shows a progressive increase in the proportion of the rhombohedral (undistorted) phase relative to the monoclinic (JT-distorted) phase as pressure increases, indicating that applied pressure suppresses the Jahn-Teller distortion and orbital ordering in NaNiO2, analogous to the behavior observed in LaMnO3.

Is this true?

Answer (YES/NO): NO